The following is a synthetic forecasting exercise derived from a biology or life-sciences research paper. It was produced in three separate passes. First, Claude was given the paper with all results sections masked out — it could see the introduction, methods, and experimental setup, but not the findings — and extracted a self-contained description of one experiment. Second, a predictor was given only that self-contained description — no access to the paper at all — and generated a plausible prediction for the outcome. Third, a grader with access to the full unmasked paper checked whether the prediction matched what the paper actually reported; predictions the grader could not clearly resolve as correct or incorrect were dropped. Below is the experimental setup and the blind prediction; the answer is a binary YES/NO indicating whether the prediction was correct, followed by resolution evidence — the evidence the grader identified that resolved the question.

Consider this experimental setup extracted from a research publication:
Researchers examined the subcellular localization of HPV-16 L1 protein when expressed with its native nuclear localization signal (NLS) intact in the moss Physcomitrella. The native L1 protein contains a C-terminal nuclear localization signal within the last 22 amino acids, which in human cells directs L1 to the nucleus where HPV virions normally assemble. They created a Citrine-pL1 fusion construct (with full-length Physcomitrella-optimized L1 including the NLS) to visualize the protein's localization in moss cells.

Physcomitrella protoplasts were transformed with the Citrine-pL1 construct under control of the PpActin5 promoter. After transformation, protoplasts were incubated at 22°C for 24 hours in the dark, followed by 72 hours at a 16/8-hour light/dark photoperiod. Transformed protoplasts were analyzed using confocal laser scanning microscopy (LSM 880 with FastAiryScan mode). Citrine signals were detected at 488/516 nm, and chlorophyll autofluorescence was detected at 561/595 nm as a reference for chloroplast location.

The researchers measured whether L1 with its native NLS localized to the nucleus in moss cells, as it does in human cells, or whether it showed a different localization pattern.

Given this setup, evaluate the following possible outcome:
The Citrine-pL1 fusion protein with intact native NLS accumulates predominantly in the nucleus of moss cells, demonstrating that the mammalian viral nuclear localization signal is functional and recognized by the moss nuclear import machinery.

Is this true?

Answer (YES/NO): YES